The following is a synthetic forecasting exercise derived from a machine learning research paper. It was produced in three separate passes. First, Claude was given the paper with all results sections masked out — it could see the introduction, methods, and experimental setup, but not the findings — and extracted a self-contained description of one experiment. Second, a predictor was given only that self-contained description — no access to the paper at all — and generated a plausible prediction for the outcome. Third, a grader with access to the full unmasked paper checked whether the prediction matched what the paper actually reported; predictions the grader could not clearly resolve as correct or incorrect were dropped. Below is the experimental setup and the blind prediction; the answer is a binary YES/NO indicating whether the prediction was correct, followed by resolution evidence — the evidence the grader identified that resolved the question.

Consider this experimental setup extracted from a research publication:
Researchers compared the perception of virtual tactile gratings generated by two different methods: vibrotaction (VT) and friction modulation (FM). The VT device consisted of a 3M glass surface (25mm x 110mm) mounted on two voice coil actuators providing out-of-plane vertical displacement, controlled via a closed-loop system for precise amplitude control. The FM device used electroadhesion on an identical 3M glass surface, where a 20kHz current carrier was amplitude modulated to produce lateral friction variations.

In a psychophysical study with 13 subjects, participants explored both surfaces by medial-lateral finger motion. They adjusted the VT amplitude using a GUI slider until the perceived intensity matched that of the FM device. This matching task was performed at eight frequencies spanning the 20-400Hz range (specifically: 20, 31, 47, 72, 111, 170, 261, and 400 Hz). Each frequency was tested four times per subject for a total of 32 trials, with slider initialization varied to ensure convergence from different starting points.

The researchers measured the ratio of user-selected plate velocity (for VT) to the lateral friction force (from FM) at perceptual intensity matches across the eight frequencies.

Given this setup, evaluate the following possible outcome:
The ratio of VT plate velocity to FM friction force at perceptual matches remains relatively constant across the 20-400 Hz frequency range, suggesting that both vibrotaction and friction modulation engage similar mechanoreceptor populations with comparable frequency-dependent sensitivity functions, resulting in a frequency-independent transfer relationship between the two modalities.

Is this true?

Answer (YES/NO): NO